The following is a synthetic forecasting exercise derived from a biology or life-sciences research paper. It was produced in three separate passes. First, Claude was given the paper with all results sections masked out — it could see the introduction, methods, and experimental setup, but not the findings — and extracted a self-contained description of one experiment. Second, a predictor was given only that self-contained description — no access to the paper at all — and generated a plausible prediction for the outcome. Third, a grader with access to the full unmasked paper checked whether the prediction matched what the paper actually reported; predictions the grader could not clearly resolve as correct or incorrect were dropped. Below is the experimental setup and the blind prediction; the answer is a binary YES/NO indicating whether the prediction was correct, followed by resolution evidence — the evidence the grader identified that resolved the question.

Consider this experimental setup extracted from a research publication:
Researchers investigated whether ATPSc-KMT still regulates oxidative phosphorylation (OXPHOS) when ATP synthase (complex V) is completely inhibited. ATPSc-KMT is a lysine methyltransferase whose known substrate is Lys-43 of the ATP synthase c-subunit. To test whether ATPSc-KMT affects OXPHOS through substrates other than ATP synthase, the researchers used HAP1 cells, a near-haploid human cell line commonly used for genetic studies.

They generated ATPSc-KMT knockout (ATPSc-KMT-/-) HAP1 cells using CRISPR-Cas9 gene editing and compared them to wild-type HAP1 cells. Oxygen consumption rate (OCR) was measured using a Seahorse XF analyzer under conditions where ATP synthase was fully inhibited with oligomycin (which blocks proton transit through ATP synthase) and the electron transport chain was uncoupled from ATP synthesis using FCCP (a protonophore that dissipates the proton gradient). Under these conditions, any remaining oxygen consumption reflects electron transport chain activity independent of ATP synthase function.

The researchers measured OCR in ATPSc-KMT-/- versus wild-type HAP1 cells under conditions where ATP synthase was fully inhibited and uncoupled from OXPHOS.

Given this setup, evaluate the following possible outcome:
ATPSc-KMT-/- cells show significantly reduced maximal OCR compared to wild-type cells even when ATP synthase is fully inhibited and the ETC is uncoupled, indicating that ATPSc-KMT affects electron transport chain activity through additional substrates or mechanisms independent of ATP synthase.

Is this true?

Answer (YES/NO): YES